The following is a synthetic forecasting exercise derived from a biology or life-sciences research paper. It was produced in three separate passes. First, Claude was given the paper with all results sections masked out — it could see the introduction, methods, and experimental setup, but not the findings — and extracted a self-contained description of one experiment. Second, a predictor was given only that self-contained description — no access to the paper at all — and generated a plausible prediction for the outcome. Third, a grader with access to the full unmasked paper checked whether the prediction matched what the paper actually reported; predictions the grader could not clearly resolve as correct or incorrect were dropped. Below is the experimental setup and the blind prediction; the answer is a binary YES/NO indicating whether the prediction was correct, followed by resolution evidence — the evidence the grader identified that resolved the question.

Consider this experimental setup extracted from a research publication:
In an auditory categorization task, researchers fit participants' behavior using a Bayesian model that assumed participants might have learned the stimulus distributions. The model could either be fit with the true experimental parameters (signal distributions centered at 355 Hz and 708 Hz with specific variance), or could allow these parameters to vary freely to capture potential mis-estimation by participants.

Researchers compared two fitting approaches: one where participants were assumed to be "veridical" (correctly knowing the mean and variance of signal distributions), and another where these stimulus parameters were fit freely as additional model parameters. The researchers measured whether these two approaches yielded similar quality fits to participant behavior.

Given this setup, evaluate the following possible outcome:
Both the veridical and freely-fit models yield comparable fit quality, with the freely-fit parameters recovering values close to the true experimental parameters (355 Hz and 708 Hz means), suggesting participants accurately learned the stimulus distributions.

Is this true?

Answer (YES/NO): NO